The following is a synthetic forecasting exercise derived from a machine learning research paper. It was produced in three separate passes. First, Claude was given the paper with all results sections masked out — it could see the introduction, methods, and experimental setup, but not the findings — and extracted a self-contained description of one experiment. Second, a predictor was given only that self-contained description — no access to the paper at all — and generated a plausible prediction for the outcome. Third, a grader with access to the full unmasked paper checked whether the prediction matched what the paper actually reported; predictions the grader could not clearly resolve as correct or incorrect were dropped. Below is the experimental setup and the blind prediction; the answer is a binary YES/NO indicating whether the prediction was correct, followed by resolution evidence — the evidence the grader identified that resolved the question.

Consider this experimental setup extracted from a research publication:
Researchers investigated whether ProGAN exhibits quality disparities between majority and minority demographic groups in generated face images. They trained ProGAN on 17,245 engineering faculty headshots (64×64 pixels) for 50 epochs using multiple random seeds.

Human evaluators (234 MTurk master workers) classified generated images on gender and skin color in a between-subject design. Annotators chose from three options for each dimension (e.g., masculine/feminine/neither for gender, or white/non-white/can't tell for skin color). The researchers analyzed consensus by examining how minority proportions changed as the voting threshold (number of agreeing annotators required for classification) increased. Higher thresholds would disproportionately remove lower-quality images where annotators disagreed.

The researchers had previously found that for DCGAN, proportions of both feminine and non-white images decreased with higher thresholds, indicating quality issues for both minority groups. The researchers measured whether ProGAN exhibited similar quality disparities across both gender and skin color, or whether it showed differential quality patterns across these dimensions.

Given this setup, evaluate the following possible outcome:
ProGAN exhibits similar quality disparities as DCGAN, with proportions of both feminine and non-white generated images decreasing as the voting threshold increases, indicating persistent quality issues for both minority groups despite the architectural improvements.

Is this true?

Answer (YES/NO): NO